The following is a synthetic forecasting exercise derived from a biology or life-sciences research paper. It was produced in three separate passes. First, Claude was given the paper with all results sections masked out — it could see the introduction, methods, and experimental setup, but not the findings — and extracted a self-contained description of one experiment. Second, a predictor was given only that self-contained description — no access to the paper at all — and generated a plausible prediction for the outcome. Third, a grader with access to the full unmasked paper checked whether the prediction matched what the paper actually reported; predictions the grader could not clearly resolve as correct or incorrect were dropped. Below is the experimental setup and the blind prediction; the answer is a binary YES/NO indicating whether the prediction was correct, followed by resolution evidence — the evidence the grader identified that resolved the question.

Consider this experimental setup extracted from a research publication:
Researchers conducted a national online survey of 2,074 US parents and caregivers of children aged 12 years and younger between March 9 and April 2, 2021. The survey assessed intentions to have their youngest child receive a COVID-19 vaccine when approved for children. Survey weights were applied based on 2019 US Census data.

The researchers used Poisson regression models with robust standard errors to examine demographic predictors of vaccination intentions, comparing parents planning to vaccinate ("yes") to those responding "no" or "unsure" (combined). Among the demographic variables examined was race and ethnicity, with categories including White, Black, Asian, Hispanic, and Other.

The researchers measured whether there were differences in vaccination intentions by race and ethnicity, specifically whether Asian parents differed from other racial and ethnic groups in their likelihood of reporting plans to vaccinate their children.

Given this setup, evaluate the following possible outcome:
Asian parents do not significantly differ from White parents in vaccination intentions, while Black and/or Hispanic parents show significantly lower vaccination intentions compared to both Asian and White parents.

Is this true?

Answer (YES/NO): NO